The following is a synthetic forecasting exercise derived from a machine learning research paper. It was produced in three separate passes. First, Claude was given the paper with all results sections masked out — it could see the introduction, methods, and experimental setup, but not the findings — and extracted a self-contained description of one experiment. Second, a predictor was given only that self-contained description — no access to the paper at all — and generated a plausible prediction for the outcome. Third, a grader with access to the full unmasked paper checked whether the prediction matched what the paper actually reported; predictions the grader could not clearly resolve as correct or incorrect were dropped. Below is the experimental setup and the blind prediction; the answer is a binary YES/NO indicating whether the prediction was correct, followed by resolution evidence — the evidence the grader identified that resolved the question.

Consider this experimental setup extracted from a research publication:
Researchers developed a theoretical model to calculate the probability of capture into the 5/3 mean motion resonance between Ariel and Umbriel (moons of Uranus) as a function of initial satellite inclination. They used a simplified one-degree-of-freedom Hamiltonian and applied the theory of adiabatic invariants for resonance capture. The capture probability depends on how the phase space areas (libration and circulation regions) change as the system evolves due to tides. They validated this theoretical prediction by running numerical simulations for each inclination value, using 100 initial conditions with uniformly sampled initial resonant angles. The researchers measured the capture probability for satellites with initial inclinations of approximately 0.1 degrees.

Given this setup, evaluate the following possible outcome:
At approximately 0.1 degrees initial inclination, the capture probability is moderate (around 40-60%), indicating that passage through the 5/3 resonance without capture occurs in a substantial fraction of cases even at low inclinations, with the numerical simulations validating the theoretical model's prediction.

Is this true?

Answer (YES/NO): YES